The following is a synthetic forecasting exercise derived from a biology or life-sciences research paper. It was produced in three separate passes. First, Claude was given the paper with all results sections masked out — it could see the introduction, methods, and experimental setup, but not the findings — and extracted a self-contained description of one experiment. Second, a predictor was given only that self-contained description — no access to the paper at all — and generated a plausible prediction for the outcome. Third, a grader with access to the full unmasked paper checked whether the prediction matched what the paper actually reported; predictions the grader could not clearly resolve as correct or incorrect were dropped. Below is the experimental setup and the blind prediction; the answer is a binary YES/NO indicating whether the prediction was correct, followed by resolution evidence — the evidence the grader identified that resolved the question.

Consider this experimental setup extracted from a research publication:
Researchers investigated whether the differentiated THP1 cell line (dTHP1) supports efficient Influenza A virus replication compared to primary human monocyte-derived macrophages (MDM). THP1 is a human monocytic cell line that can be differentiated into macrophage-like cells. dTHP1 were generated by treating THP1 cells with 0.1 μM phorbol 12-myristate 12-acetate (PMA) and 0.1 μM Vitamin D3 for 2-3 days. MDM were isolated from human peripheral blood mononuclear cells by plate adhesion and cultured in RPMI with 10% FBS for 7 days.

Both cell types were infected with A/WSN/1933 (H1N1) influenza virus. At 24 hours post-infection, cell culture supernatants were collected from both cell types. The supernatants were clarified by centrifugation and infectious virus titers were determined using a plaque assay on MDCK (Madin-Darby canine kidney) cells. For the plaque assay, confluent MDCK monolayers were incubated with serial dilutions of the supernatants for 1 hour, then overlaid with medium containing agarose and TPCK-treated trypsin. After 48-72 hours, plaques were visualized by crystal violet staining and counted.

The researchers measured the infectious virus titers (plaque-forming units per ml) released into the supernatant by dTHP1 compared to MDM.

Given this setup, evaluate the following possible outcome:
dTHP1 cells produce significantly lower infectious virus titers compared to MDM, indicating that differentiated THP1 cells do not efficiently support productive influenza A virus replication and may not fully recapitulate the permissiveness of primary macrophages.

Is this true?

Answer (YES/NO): NO